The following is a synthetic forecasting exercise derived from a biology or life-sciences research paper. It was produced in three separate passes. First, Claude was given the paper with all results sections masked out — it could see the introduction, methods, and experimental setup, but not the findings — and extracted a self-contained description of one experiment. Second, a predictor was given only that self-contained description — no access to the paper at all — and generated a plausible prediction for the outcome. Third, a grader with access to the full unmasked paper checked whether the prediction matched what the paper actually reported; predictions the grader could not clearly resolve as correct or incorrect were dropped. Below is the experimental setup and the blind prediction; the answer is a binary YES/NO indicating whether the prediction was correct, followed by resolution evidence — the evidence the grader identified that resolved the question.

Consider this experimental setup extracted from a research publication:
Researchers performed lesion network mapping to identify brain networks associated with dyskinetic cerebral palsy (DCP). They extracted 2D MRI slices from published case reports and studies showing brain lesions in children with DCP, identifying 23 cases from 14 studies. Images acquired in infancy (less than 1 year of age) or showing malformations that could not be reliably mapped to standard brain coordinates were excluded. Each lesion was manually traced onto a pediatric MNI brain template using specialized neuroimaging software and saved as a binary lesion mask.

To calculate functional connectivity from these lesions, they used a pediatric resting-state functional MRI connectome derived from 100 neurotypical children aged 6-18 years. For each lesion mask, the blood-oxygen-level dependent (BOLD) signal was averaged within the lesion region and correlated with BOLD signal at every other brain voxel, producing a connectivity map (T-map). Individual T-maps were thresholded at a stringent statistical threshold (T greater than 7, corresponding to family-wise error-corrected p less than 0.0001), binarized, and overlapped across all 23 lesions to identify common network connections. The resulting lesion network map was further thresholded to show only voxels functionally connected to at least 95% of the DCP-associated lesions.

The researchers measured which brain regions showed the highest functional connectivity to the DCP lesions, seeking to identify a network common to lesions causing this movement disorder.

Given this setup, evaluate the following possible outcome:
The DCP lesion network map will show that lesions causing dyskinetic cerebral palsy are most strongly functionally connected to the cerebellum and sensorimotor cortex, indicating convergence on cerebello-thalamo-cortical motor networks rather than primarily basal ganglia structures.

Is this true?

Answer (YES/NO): NO